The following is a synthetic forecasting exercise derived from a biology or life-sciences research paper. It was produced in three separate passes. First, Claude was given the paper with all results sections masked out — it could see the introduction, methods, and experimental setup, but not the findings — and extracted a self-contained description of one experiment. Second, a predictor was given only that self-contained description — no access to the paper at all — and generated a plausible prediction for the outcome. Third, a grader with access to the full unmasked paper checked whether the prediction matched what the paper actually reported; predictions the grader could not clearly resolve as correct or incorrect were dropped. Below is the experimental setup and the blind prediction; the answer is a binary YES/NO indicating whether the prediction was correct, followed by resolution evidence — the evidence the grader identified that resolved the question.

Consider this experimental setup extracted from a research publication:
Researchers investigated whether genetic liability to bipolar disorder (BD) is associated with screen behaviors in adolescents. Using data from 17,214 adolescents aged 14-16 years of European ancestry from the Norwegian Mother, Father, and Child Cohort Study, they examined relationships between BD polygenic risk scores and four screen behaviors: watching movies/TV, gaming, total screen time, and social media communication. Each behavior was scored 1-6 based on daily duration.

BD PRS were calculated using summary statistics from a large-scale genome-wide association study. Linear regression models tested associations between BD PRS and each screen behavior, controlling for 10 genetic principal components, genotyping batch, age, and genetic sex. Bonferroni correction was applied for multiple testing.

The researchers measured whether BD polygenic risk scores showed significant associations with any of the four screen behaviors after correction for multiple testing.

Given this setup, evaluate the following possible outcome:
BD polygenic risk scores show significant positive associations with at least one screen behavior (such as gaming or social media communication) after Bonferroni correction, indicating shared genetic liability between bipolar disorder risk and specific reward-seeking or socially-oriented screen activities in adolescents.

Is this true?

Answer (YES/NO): NO